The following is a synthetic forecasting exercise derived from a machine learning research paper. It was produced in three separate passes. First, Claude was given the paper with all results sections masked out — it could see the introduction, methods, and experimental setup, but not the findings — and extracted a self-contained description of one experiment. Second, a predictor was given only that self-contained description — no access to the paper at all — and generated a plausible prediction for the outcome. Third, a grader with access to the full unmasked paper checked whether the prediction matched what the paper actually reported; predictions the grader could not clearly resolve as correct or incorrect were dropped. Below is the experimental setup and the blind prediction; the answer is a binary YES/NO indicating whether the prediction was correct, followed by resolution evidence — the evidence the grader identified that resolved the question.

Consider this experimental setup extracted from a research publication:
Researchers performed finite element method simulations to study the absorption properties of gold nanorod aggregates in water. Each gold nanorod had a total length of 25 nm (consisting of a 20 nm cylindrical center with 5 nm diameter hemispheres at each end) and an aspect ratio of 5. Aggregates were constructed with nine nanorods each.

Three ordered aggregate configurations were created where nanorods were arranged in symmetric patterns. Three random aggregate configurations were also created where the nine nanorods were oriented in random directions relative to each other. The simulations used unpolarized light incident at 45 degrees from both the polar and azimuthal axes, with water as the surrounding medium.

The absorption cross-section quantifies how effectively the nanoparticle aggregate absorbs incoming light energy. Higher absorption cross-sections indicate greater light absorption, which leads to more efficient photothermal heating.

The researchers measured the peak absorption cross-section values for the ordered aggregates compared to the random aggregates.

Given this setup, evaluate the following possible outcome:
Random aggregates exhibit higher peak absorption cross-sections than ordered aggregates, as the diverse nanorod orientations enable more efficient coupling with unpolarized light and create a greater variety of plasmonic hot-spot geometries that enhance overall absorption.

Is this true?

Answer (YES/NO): NO